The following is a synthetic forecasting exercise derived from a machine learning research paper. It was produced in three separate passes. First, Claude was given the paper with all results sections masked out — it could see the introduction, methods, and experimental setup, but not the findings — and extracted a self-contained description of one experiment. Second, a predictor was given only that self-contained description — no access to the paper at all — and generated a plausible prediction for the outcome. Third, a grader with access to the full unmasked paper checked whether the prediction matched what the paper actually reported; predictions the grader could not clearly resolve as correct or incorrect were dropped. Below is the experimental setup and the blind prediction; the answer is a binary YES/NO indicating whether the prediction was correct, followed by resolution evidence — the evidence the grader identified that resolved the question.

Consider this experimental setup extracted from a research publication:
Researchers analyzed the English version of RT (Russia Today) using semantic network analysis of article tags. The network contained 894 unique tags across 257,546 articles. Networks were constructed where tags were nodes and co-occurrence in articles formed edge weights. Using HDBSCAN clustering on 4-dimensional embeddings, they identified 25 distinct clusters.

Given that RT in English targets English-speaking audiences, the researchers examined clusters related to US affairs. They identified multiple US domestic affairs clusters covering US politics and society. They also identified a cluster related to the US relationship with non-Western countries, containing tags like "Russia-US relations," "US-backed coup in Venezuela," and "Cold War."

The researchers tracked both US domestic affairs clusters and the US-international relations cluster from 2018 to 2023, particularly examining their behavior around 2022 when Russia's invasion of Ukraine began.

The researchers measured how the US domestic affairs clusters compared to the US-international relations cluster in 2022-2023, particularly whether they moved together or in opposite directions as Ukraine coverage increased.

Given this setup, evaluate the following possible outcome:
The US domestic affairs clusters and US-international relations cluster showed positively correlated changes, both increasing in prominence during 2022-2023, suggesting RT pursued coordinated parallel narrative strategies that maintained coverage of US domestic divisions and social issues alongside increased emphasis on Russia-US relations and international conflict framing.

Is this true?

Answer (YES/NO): NO